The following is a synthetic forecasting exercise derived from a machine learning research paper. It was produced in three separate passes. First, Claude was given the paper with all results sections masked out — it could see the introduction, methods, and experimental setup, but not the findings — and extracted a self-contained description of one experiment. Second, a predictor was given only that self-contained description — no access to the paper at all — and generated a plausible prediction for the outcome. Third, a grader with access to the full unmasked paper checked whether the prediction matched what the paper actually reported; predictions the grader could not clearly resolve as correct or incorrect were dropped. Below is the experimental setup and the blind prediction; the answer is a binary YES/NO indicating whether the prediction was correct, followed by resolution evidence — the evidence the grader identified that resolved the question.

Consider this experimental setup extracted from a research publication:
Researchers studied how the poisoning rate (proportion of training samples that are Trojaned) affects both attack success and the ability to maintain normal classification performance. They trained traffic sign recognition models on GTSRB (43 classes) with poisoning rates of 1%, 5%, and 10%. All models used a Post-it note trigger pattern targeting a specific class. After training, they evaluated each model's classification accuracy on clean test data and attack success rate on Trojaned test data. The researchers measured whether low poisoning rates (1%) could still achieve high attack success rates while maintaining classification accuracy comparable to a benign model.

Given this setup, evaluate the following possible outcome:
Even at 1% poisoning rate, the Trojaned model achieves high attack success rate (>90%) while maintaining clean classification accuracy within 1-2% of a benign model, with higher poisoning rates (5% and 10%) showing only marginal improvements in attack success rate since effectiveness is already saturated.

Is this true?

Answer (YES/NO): YES